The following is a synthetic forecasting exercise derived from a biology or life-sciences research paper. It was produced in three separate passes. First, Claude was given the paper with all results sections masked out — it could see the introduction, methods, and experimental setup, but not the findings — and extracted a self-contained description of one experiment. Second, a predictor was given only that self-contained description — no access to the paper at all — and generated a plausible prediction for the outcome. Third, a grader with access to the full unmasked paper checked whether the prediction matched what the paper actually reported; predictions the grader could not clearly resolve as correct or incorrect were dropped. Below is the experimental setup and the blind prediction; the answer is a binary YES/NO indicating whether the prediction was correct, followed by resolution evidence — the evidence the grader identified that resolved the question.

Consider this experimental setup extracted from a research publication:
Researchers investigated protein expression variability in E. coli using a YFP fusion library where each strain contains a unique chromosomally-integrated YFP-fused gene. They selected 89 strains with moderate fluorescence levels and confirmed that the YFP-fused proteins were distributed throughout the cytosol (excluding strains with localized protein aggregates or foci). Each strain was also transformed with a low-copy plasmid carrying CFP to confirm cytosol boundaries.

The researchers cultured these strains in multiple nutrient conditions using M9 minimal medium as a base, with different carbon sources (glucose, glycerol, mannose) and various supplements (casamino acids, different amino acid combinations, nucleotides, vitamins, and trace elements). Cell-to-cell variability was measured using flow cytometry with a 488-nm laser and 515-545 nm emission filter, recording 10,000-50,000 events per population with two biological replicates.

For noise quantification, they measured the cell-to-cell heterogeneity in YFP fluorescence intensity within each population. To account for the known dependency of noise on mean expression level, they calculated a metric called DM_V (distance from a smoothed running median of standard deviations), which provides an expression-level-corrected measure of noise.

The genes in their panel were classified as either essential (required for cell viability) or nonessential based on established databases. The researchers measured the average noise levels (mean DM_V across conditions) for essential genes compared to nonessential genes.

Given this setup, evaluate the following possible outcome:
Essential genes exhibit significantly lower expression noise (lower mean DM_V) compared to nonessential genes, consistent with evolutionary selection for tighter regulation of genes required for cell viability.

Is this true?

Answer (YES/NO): YES